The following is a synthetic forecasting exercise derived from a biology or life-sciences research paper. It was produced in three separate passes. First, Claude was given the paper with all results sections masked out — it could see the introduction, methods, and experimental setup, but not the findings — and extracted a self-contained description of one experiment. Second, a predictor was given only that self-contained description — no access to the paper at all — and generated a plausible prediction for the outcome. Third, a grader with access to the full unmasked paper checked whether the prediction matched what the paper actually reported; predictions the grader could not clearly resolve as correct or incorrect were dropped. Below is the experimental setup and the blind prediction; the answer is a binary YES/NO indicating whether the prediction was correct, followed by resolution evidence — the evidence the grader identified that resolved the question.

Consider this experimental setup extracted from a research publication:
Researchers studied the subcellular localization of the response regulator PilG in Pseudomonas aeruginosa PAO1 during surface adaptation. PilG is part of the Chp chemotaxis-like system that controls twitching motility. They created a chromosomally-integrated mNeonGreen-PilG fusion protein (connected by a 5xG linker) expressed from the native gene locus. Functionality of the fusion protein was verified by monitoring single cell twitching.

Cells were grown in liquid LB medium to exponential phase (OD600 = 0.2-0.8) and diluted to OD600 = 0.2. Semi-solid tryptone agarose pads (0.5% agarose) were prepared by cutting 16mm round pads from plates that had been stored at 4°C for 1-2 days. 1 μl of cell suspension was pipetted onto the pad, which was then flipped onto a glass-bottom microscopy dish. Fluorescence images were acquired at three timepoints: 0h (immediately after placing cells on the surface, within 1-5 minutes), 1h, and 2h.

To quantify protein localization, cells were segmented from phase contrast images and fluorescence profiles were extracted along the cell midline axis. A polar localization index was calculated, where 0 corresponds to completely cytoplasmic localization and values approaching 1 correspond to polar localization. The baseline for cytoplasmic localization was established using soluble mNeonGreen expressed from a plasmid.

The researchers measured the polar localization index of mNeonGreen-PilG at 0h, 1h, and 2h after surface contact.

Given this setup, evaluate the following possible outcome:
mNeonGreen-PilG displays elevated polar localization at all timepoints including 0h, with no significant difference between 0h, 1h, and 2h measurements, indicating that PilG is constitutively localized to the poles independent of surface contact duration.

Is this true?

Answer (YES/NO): NO